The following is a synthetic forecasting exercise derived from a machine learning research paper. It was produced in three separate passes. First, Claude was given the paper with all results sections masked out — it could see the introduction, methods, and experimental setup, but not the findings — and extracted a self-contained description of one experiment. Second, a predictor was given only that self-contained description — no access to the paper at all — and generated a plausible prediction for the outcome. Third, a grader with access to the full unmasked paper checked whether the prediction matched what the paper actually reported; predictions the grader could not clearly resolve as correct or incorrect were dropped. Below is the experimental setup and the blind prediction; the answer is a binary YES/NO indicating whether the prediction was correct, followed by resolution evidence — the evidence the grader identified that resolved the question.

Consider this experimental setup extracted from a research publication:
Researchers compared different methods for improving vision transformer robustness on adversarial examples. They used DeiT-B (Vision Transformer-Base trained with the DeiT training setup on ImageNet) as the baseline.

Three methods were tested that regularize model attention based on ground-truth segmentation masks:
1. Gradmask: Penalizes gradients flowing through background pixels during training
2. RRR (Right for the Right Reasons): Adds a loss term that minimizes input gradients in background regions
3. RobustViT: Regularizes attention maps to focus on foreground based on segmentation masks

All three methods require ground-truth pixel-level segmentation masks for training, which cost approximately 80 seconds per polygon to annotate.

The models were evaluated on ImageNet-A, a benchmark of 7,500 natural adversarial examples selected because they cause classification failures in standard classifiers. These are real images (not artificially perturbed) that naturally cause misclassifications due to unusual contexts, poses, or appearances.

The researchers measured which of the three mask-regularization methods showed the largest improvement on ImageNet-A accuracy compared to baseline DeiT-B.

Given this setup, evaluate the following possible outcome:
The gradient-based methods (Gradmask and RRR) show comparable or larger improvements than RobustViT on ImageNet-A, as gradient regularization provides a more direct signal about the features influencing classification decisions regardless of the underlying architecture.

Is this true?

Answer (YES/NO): NO